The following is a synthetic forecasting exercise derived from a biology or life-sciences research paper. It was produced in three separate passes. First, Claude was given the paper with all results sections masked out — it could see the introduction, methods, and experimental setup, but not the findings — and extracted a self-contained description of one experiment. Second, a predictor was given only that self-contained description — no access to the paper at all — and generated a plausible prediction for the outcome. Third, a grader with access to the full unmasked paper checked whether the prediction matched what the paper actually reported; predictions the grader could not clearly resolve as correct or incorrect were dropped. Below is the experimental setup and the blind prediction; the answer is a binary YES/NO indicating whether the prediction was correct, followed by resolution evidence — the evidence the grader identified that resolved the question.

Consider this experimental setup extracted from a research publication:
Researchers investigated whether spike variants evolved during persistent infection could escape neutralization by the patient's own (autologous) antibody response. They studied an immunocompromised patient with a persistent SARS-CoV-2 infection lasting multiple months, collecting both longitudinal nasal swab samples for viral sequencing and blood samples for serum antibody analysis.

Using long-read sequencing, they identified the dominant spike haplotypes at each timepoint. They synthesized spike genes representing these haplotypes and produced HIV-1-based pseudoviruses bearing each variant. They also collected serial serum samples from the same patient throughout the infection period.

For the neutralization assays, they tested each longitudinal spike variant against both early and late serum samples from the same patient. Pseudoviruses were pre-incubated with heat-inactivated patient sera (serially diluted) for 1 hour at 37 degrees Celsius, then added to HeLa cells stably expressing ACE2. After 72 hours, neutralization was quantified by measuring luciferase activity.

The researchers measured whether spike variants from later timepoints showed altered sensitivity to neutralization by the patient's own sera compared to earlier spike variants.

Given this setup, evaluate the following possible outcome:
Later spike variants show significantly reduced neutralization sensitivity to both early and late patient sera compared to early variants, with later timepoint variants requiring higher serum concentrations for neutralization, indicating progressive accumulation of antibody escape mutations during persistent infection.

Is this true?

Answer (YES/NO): YES